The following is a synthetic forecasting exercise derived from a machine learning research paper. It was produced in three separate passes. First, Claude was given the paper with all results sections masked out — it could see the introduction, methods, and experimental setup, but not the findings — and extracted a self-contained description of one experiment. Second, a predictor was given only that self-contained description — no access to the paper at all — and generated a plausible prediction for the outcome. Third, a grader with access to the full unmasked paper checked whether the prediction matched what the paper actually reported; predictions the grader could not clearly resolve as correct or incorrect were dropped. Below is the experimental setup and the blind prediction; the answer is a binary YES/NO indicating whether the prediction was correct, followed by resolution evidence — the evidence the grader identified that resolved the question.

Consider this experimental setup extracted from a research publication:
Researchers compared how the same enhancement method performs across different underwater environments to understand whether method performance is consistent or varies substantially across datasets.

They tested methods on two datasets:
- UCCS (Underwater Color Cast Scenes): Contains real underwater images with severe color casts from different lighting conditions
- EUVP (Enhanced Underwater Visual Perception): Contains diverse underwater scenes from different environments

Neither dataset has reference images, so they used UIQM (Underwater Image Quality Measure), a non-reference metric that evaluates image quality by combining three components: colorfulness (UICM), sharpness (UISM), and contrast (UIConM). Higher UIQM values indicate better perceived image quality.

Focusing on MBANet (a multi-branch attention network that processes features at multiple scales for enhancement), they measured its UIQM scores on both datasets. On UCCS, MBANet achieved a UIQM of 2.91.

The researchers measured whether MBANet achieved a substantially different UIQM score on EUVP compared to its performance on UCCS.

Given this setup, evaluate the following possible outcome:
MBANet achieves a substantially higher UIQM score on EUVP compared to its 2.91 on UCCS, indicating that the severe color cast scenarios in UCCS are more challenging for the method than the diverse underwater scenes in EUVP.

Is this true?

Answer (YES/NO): YES